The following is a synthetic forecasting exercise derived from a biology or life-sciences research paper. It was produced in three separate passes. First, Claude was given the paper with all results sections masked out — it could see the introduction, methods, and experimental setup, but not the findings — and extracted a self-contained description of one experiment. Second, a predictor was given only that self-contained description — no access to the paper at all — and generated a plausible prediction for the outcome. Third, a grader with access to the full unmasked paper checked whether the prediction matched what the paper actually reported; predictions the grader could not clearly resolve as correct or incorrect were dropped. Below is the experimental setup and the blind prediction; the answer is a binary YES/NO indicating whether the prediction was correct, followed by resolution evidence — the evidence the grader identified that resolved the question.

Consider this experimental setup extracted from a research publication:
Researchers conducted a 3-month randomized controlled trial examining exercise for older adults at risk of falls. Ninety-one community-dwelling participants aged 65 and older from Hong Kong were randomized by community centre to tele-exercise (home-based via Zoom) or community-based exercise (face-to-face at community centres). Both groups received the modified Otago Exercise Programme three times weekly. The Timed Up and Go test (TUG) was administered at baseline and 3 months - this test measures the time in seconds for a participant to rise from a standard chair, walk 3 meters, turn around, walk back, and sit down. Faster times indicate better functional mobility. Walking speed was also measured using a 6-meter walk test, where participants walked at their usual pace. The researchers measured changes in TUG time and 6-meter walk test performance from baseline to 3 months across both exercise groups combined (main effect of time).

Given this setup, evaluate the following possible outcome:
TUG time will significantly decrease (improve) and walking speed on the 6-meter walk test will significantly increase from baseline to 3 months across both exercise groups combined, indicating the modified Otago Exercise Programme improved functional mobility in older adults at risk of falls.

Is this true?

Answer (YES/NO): YES